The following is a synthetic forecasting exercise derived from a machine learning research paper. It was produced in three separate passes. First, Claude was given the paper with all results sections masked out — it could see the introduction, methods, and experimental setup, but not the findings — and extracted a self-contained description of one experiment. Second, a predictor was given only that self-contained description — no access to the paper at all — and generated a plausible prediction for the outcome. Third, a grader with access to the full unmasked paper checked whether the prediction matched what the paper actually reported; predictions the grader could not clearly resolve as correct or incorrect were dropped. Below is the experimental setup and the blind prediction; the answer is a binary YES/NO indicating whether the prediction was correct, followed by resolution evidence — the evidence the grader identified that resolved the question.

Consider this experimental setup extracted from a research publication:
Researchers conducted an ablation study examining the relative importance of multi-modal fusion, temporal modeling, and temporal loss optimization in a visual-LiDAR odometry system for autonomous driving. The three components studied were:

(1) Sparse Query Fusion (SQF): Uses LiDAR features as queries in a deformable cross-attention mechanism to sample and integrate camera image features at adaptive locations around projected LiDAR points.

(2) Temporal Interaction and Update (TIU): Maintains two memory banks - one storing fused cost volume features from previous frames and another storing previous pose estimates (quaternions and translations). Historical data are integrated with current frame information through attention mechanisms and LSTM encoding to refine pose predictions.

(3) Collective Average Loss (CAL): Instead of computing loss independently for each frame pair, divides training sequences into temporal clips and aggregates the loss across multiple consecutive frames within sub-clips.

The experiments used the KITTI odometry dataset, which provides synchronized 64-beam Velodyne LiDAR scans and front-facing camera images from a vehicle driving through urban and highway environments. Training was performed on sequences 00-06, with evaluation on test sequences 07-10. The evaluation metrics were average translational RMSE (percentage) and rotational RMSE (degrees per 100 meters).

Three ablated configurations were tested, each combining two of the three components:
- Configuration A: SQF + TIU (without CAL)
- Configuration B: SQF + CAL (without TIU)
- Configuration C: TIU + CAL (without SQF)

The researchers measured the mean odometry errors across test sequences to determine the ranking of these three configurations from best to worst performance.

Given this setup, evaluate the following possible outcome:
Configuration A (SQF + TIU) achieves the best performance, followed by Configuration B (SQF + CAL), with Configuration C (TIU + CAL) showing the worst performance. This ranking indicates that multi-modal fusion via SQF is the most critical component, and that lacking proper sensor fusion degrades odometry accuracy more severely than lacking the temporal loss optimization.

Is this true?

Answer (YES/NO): YES